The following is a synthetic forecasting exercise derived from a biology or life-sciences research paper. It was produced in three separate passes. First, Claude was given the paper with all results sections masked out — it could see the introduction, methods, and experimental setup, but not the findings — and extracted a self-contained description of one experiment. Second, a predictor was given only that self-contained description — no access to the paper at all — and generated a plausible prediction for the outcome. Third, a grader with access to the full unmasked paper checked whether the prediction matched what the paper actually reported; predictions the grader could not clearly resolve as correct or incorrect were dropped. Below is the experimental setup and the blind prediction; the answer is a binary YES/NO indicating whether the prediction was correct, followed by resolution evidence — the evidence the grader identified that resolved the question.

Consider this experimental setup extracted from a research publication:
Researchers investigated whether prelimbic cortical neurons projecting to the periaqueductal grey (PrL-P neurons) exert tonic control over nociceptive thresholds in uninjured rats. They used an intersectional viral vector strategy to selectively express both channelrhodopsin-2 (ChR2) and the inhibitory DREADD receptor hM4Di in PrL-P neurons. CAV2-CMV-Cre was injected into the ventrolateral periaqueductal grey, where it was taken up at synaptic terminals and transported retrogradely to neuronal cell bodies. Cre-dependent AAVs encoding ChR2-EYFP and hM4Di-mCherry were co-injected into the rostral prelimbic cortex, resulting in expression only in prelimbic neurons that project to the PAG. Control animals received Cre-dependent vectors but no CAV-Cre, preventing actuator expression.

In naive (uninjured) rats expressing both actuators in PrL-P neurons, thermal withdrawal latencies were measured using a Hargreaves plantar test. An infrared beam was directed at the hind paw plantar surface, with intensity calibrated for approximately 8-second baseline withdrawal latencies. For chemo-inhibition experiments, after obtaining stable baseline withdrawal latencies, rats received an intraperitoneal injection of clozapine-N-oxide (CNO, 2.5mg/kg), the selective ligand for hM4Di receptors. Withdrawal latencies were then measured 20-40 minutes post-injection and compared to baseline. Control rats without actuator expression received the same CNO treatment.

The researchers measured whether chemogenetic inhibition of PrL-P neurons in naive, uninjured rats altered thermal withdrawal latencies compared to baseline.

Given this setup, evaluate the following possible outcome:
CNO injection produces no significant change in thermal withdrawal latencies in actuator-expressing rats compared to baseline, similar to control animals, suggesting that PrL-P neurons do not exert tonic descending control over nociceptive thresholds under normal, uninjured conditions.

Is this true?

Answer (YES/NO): NO